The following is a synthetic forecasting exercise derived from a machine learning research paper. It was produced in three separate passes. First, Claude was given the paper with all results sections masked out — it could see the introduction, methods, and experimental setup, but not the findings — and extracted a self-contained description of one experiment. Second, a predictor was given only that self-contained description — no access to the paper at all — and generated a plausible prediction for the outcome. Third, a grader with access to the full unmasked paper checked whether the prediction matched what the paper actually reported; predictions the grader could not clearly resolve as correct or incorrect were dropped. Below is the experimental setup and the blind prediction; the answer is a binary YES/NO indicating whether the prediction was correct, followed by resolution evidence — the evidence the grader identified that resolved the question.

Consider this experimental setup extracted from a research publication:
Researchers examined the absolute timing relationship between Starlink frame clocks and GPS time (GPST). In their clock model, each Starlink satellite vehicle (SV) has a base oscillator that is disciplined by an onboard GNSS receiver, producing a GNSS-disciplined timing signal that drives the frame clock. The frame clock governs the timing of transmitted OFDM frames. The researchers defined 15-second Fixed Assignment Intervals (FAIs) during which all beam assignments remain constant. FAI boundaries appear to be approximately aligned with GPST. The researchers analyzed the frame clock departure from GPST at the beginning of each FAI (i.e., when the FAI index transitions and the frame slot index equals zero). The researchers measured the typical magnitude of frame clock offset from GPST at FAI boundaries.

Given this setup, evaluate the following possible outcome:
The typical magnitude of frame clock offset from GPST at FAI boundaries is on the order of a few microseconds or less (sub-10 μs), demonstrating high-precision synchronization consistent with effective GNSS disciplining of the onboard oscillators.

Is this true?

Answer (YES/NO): NO